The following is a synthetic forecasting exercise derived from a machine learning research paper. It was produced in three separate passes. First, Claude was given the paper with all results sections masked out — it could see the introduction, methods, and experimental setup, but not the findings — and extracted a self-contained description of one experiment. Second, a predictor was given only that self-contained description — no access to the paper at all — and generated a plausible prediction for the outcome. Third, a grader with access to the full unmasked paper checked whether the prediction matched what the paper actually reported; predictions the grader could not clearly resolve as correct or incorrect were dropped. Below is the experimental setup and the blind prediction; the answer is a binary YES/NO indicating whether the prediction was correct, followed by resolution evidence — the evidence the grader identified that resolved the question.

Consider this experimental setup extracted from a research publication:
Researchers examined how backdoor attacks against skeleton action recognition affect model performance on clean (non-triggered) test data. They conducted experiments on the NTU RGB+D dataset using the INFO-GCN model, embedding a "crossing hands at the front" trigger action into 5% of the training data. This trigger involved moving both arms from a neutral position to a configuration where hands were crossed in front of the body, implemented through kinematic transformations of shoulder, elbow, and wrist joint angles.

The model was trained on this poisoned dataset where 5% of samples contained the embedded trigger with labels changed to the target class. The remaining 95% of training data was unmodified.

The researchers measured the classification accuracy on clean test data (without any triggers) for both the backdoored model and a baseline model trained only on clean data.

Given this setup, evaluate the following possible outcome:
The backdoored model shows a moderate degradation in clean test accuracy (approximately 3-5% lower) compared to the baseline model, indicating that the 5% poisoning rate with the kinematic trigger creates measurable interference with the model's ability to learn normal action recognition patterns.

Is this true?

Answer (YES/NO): NO